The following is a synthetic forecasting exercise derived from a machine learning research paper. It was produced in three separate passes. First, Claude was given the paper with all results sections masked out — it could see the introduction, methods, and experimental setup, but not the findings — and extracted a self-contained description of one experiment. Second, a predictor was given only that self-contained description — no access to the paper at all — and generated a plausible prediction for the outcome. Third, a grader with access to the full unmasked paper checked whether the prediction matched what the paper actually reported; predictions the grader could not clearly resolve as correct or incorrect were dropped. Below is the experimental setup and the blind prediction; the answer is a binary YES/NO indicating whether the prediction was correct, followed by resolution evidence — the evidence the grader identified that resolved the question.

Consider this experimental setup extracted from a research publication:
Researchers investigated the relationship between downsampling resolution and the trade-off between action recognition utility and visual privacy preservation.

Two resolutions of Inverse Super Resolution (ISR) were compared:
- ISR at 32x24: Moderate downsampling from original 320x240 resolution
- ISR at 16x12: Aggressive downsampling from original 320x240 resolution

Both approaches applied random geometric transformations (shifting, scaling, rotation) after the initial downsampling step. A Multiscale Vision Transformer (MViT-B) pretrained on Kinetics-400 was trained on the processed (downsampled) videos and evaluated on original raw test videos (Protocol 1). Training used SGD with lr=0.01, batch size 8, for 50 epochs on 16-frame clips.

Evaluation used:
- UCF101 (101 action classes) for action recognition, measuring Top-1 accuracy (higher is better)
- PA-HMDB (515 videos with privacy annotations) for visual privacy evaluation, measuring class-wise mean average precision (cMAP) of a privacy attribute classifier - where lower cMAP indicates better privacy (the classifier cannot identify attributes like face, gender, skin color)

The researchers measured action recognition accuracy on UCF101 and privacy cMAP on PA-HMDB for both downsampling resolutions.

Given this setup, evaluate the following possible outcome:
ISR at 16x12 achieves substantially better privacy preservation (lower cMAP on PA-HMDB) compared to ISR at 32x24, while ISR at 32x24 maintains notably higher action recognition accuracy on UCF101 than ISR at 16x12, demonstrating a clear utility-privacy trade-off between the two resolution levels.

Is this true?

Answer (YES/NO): YES